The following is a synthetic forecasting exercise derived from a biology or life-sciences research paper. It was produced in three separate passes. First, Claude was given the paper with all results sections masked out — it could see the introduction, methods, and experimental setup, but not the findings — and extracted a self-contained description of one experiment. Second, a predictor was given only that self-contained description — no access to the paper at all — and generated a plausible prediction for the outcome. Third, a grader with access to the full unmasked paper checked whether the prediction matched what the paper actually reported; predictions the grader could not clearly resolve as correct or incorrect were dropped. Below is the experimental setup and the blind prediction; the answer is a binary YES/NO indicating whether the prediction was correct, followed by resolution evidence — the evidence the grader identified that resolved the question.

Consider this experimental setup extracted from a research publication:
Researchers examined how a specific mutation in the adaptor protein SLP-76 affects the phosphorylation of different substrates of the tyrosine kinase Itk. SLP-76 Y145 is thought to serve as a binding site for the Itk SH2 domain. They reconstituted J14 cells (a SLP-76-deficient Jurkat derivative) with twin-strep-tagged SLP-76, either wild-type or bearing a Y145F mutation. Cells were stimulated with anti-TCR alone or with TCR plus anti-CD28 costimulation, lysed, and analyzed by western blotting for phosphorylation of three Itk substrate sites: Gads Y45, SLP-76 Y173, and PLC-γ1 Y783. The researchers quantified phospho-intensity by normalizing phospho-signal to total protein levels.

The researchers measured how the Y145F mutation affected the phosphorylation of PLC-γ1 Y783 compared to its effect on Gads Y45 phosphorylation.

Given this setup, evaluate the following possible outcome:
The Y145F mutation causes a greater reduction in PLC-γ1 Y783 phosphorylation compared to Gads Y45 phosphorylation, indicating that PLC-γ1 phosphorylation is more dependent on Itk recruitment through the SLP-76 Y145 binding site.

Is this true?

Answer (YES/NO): YES